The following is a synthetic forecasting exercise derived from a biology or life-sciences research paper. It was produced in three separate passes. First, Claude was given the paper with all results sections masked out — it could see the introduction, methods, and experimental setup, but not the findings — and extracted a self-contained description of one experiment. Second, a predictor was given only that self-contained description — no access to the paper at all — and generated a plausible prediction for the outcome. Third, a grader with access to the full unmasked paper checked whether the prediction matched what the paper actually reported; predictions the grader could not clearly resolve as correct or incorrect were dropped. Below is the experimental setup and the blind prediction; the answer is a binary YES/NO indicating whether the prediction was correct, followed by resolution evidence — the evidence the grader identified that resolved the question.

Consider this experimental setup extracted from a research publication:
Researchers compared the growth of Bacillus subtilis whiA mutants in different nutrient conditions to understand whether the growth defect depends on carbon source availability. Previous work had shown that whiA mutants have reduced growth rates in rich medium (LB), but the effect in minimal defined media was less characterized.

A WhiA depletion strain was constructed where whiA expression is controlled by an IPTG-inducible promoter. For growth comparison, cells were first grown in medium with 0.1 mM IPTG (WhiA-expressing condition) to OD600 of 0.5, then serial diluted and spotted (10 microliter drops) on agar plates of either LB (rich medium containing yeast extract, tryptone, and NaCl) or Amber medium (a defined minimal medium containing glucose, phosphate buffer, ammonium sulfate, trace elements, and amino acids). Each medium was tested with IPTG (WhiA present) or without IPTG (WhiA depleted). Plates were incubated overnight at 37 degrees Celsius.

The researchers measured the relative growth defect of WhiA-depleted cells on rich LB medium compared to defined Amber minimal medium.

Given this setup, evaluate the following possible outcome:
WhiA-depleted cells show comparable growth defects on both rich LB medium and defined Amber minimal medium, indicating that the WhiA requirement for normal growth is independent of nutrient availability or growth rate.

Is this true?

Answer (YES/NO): NO